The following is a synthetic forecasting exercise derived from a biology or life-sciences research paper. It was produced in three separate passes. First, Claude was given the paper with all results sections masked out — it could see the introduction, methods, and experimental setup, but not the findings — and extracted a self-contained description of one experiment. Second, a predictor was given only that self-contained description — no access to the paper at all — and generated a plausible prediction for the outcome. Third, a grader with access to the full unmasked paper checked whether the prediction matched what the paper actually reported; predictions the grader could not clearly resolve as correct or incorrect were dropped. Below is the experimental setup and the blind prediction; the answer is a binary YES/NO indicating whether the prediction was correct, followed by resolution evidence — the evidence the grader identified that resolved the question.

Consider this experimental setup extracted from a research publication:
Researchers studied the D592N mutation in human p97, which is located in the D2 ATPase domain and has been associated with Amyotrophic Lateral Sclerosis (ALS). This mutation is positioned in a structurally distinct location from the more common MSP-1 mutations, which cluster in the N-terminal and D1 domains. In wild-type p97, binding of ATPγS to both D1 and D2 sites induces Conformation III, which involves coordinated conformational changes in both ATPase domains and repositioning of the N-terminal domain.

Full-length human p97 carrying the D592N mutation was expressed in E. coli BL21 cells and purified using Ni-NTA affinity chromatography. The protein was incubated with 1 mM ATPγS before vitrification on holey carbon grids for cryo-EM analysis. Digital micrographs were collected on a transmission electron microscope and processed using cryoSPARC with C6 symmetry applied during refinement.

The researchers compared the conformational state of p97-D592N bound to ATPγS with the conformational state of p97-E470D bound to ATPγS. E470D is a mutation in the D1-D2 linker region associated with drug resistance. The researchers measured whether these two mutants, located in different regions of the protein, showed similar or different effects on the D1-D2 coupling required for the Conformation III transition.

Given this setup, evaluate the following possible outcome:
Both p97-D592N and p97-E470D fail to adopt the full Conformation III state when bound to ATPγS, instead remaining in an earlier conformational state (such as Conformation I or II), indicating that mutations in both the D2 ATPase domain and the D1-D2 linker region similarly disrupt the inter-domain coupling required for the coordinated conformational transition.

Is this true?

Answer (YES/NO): YES